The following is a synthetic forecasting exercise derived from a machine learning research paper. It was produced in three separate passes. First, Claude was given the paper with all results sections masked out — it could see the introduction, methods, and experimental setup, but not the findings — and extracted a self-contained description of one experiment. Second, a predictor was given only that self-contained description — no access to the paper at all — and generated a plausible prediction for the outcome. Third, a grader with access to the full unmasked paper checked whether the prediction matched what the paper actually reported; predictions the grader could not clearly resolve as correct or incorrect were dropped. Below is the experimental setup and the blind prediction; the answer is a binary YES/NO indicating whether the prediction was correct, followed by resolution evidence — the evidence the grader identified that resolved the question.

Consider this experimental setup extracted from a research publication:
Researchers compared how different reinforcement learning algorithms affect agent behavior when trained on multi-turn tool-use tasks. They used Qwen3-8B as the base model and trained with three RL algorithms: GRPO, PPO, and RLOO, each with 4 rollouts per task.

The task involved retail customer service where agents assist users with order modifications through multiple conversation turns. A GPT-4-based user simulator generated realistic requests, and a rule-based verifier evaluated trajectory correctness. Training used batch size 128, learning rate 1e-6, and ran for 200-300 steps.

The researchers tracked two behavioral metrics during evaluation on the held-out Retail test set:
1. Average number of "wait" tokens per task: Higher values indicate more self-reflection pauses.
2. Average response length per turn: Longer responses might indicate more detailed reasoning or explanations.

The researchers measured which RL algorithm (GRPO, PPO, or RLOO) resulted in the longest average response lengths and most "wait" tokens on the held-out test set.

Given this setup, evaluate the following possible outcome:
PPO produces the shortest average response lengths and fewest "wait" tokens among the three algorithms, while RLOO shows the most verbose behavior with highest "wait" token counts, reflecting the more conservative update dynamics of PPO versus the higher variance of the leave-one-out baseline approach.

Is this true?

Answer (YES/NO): NO